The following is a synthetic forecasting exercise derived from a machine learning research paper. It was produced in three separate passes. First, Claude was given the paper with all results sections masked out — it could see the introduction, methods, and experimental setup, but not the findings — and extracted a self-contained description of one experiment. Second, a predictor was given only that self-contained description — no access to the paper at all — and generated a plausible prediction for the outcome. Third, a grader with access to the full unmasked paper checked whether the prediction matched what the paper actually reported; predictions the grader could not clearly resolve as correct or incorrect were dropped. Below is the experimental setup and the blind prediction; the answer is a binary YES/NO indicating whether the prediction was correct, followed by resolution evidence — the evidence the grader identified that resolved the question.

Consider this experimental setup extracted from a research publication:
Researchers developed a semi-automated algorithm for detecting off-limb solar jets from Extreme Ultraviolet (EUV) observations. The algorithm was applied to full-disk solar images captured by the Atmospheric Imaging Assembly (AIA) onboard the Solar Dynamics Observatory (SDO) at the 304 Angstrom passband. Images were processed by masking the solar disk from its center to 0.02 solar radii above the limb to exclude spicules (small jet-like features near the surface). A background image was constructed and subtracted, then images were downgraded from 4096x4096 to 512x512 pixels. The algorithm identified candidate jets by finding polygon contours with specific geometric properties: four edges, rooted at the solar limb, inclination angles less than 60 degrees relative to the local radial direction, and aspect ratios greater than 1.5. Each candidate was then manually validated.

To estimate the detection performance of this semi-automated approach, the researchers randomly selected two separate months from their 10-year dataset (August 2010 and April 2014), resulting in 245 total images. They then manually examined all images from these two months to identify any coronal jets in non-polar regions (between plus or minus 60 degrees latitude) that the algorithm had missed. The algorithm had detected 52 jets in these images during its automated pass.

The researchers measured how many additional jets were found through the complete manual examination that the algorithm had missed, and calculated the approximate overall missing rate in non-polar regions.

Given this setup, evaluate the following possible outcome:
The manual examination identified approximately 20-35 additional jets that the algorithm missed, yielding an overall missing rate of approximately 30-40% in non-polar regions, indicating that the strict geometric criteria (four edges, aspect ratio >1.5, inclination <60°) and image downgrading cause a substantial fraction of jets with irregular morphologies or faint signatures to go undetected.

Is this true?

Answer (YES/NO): YES